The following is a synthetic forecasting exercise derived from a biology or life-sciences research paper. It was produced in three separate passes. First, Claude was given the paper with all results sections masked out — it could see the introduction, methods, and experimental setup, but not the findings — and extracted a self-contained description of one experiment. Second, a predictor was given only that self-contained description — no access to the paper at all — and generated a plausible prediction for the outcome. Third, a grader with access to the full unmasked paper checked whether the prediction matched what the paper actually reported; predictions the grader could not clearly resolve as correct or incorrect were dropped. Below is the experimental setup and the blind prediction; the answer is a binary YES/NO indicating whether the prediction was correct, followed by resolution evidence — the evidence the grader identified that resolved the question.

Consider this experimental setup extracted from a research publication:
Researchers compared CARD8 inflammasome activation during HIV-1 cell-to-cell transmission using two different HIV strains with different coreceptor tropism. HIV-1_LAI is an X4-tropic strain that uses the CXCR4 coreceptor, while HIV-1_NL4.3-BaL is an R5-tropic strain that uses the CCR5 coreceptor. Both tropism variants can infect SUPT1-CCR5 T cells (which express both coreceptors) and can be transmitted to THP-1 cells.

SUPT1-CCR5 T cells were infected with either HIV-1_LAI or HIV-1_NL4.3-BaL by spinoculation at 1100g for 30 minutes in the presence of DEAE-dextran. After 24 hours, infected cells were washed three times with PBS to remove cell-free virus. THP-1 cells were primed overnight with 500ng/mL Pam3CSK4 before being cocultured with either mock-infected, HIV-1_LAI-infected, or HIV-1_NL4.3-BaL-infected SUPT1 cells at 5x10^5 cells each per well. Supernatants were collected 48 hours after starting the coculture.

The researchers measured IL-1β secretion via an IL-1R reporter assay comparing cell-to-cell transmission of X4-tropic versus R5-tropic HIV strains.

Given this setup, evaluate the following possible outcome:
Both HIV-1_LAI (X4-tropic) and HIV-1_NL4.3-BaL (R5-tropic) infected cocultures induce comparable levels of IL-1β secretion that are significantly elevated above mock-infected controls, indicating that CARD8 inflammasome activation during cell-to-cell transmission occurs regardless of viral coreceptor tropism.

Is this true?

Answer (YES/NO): NO